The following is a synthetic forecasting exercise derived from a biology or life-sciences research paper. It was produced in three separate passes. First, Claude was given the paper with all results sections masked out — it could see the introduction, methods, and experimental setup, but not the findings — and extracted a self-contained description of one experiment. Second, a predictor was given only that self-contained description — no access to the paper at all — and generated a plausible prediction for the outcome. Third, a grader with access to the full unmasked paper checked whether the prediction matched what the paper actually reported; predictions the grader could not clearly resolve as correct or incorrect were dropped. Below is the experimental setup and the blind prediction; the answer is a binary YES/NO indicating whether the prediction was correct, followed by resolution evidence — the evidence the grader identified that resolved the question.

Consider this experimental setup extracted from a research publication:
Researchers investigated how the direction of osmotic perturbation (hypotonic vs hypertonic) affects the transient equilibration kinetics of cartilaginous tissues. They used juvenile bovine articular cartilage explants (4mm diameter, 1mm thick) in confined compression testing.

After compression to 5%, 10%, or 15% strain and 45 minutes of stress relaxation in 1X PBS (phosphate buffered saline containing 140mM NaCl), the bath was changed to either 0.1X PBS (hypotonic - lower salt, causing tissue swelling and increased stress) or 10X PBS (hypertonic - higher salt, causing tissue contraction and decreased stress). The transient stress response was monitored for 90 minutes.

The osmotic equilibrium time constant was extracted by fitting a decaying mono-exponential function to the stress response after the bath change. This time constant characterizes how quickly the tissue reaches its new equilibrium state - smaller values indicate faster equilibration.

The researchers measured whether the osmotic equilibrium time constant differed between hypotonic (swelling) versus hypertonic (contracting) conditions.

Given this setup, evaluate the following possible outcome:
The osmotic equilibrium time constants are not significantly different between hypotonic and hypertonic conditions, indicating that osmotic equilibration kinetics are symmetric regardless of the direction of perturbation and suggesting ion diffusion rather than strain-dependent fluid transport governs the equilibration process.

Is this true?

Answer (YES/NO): NO